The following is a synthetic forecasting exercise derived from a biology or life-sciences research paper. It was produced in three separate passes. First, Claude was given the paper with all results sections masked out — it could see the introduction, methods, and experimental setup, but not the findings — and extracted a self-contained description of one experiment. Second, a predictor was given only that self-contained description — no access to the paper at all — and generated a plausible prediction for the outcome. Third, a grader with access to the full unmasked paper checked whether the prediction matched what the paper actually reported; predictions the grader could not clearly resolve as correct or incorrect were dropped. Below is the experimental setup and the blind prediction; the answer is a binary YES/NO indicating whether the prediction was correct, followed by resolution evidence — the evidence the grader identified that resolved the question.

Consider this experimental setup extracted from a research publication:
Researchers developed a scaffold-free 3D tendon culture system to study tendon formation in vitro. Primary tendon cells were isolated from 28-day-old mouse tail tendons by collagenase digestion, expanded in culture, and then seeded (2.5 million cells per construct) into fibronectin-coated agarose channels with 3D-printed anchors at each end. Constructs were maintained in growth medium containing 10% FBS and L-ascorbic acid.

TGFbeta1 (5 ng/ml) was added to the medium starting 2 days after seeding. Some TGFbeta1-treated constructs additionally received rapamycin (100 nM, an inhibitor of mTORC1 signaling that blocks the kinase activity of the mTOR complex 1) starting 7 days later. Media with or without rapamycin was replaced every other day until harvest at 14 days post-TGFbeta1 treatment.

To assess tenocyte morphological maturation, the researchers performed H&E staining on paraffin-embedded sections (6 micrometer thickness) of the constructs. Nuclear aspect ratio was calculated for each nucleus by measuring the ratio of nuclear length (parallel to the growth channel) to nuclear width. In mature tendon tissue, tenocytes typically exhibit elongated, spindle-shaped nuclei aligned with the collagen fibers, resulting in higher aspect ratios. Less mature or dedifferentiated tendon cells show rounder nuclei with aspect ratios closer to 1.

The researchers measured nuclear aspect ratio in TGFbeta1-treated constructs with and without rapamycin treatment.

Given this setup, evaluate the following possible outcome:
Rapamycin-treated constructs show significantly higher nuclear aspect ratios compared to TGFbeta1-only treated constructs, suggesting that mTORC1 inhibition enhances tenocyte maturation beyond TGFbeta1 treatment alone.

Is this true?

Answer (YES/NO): NO